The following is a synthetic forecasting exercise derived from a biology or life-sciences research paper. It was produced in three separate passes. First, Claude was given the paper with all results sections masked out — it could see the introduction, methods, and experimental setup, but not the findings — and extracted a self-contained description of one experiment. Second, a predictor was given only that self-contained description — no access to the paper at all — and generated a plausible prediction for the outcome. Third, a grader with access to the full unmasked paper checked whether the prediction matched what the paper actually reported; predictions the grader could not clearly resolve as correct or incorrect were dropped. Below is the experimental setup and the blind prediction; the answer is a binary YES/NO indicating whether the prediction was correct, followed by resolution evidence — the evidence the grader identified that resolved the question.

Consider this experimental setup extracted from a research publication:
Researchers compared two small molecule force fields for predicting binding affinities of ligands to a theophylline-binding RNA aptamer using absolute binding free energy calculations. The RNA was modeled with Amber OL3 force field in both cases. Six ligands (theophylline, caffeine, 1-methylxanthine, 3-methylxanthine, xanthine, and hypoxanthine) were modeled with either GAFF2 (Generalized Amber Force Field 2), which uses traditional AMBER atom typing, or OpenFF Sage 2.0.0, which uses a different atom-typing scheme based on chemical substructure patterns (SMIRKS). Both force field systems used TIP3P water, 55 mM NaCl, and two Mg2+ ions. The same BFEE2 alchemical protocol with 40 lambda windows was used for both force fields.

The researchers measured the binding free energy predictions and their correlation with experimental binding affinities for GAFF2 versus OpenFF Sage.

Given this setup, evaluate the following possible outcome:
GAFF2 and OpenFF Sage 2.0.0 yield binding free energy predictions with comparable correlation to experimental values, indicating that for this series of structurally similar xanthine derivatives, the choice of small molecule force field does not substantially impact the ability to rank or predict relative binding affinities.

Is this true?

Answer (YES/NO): NO